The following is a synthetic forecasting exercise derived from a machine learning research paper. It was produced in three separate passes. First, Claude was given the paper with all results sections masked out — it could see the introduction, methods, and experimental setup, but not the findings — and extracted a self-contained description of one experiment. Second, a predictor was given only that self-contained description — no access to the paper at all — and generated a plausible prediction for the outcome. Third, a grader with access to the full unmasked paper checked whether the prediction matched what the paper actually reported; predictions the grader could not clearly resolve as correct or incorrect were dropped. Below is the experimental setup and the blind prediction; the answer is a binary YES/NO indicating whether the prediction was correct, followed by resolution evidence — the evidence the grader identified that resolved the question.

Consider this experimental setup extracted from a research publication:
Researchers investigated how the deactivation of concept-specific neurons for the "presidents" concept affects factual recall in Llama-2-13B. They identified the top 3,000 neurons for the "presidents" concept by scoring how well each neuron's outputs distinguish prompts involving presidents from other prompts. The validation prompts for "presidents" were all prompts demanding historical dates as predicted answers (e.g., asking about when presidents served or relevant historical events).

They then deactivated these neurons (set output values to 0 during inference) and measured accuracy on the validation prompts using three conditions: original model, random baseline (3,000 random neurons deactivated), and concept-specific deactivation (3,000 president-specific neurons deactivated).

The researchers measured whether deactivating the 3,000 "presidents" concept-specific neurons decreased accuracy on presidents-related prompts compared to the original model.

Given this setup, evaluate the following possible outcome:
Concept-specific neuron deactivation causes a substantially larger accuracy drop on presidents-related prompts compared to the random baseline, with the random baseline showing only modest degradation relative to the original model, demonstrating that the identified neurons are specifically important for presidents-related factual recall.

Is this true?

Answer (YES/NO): NO